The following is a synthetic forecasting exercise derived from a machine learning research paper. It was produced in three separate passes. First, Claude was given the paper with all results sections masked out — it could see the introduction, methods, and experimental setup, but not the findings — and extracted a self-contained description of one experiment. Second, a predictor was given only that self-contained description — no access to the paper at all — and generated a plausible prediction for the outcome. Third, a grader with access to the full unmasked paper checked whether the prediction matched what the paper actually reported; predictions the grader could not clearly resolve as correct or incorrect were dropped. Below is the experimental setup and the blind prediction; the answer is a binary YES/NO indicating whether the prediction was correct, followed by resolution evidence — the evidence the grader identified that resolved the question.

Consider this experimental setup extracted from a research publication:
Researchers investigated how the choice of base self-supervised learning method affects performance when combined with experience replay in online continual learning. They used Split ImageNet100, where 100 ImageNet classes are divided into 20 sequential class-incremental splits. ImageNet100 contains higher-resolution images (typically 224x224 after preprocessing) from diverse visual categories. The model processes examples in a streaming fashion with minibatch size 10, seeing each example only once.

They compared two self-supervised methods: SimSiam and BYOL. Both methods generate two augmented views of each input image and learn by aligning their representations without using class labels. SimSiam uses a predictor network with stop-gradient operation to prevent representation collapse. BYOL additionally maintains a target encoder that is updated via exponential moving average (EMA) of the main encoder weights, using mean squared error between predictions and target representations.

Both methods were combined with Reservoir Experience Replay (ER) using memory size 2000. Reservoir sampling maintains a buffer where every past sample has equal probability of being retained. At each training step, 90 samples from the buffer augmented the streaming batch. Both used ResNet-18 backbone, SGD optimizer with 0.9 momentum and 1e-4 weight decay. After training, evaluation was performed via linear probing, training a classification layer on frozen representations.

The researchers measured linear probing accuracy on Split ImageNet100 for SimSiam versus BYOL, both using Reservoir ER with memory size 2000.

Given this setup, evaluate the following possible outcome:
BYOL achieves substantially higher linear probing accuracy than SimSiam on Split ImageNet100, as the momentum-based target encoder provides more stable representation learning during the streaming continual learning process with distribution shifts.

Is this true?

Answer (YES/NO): NO